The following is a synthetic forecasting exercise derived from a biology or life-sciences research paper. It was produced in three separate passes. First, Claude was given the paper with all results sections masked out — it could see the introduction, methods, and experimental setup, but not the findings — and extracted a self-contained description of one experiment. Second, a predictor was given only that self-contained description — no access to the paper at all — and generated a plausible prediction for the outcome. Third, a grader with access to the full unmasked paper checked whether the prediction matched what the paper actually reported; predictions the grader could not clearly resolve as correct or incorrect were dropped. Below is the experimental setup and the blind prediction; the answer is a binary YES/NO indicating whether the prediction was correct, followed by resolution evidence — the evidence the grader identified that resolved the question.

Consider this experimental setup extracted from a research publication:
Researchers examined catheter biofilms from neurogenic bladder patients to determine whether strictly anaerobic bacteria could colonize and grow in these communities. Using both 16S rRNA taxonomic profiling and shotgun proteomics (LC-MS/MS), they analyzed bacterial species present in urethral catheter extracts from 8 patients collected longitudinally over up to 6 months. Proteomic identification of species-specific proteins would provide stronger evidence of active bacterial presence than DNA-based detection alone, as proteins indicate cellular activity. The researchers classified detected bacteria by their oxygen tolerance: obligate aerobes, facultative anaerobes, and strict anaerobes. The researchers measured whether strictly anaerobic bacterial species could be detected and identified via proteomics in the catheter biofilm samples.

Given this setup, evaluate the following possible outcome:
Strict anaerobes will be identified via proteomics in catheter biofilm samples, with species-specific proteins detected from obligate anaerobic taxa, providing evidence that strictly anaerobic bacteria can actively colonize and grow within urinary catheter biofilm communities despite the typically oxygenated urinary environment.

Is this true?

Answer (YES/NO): YES